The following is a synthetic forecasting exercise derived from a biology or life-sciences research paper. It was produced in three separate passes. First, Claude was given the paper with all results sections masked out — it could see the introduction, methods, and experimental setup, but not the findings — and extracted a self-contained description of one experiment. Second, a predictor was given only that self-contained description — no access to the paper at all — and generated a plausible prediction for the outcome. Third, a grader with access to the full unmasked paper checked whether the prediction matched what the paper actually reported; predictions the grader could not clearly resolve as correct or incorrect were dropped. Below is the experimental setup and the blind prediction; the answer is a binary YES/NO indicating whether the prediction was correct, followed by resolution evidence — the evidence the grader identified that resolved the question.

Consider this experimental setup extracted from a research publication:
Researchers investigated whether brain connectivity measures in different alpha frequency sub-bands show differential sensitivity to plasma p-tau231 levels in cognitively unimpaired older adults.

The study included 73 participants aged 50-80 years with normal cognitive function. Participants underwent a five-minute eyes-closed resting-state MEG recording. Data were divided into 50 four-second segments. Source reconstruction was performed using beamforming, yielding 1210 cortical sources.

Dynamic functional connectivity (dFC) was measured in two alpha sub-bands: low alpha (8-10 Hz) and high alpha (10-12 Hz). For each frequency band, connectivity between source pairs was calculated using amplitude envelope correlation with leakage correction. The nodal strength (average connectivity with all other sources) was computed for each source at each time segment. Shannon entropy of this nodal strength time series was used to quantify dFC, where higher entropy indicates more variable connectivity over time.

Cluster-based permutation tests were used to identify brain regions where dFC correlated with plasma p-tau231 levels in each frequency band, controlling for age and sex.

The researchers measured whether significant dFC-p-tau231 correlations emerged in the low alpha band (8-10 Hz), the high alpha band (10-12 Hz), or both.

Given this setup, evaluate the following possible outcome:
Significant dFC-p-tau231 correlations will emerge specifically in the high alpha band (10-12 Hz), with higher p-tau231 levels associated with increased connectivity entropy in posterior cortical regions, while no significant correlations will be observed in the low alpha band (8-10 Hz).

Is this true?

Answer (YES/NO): NO